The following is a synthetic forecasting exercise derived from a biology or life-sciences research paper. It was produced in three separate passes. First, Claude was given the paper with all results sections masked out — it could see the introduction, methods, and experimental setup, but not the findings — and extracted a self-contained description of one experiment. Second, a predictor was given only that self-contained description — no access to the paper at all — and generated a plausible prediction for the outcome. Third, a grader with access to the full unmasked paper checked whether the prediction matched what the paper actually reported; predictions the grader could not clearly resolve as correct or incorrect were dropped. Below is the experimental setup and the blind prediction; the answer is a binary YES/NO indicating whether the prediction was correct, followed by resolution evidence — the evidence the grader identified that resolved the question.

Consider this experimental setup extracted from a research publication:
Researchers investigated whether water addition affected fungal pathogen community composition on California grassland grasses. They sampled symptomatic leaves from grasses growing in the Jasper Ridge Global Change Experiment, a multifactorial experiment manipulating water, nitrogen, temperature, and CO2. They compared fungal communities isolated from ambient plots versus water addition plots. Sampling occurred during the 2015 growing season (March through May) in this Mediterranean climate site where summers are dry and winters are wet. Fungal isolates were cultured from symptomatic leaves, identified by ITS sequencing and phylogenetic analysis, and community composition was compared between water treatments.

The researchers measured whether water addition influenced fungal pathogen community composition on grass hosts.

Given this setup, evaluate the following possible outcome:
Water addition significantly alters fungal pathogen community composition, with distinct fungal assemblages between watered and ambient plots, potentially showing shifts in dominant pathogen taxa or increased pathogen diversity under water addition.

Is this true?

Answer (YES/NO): NO